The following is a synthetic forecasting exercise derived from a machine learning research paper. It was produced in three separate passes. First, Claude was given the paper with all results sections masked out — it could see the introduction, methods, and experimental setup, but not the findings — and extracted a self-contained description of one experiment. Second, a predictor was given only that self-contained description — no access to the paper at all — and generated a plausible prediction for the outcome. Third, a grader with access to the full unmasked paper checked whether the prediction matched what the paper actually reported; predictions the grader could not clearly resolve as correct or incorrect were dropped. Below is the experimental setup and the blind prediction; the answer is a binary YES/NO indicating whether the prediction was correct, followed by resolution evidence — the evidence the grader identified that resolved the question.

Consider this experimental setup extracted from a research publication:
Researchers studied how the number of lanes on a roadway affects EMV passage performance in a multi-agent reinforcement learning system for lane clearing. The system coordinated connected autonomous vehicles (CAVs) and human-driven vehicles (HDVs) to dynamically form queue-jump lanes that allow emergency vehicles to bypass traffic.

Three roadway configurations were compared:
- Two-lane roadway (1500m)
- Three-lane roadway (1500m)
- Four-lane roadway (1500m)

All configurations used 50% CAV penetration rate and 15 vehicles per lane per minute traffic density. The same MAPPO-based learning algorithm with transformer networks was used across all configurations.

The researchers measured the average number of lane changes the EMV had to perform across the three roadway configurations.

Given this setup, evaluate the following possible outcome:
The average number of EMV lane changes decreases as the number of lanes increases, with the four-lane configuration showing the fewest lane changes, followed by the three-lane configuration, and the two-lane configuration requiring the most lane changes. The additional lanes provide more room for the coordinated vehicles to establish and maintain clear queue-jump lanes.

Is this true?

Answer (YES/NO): NO